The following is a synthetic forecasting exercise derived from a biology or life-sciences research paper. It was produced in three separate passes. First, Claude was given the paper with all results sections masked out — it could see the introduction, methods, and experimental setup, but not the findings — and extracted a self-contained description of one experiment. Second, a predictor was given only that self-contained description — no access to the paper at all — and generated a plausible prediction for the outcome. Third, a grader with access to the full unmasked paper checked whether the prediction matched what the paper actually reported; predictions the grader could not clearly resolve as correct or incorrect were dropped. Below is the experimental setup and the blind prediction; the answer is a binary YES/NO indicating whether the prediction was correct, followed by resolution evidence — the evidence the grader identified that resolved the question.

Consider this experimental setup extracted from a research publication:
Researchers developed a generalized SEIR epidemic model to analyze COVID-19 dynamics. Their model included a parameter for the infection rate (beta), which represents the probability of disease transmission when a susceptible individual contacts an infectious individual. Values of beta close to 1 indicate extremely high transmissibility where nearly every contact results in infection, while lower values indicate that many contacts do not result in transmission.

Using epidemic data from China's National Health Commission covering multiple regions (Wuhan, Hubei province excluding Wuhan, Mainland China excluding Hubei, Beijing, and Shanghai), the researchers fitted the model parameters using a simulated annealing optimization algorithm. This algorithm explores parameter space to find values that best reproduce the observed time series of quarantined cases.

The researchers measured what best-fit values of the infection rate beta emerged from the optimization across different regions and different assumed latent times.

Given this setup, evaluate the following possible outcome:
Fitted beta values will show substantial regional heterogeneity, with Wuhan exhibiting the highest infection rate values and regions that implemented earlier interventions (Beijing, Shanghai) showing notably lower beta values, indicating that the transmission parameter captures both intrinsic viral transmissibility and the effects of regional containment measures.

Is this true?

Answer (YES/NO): NO